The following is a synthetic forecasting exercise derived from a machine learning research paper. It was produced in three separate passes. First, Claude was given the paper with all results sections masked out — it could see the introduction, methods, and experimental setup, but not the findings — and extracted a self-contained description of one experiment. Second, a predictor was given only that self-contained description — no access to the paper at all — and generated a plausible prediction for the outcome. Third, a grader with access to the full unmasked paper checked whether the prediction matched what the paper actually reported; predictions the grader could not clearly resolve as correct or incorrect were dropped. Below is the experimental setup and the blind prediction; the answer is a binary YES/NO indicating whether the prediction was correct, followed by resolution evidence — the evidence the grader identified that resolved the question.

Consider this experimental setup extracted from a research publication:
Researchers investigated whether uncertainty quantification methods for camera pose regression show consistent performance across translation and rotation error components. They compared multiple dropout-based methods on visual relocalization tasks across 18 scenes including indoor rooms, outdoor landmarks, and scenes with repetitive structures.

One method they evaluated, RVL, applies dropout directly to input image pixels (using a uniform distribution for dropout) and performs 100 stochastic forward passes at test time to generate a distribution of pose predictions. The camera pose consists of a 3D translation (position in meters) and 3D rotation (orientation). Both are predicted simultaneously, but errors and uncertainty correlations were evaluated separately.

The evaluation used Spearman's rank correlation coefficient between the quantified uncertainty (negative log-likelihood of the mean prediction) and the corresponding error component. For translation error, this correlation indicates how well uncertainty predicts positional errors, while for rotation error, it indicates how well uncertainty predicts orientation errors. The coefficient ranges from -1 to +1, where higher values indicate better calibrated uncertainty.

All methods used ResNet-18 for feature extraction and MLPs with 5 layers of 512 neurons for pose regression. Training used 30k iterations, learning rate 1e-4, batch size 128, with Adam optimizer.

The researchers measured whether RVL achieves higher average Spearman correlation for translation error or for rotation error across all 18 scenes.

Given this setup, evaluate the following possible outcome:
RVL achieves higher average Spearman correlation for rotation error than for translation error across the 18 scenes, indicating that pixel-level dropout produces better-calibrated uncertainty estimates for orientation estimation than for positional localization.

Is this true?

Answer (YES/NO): YES